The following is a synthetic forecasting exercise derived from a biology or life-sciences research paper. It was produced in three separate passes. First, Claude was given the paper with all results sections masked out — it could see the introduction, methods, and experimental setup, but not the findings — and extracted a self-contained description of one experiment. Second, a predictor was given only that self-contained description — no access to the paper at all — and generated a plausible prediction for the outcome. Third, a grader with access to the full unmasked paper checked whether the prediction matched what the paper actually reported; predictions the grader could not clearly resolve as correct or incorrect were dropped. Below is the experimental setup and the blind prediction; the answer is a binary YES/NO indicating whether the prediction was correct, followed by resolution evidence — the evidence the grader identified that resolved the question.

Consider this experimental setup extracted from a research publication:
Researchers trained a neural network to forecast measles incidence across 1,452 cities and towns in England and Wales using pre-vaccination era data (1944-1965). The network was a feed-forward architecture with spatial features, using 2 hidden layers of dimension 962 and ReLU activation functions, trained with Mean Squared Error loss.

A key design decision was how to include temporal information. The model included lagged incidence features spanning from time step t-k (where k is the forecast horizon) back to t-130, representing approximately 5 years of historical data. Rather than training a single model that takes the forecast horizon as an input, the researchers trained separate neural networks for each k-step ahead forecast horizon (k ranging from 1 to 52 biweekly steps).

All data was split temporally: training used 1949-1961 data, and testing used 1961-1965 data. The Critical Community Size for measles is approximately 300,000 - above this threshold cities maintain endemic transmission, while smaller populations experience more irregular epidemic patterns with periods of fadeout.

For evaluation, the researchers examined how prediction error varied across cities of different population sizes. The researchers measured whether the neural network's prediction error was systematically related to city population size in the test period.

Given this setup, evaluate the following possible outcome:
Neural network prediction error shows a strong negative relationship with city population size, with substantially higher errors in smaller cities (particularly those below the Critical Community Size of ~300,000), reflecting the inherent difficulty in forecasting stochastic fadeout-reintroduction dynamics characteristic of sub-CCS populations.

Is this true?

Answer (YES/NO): NO